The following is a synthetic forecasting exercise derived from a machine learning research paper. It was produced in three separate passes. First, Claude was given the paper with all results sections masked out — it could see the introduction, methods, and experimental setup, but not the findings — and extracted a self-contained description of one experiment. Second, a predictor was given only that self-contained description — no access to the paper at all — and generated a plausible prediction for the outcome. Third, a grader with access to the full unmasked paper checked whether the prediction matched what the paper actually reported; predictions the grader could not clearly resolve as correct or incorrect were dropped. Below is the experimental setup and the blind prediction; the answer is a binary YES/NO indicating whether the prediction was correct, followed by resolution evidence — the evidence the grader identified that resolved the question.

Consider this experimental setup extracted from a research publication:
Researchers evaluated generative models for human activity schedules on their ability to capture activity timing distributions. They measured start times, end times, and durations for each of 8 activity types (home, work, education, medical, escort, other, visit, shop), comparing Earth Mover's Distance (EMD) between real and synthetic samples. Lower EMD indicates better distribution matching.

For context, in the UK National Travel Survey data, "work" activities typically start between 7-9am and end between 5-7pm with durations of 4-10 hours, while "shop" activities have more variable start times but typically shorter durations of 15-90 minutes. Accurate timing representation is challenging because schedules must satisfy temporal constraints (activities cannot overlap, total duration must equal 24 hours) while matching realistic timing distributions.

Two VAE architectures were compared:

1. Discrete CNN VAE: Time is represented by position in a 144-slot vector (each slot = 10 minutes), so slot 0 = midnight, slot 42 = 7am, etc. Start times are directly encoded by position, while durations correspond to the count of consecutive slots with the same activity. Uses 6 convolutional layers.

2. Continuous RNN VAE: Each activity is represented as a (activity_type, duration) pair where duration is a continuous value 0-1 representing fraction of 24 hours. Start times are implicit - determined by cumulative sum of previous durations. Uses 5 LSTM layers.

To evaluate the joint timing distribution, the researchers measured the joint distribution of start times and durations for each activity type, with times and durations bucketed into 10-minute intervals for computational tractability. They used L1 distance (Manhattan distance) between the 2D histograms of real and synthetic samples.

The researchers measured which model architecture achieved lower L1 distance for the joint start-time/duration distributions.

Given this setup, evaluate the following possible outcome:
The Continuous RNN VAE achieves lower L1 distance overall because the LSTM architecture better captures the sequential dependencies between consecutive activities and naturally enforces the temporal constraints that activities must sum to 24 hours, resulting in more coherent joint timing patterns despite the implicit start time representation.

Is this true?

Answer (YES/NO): NO